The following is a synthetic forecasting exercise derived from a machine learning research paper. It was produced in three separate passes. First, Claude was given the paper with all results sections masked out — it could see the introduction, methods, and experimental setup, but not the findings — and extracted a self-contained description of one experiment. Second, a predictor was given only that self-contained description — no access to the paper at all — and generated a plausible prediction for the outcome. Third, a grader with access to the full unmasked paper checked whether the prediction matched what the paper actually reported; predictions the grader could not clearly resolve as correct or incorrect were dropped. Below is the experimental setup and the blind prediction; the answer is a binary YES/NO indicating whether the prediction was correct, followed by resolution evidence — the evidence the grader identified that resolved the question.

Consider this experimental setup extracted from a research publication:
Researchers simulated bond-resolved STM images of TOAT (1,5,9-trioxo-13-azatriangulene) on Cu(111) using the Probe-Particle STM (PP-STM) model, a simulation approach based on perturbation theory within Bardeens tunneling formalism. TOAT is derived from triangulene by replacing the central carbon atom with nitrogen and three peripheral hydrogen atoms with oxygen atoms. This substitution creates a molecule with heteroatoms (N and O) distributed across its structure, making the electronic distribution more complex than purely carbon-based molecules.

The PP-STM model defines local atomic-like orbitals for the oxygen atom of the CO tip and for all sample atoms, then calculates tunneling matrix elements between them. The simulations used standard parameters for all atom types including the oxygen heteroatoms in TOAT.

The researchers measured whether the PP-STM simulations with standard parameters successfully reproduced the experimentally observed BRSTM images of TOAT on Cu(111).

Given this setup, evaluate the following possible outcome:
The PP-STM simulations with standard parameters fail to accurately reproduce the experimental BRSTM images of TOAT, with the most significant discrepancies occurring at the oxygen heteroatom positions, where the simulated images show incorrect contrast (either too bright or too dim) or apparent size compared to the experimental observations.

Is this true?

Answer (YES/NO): YES